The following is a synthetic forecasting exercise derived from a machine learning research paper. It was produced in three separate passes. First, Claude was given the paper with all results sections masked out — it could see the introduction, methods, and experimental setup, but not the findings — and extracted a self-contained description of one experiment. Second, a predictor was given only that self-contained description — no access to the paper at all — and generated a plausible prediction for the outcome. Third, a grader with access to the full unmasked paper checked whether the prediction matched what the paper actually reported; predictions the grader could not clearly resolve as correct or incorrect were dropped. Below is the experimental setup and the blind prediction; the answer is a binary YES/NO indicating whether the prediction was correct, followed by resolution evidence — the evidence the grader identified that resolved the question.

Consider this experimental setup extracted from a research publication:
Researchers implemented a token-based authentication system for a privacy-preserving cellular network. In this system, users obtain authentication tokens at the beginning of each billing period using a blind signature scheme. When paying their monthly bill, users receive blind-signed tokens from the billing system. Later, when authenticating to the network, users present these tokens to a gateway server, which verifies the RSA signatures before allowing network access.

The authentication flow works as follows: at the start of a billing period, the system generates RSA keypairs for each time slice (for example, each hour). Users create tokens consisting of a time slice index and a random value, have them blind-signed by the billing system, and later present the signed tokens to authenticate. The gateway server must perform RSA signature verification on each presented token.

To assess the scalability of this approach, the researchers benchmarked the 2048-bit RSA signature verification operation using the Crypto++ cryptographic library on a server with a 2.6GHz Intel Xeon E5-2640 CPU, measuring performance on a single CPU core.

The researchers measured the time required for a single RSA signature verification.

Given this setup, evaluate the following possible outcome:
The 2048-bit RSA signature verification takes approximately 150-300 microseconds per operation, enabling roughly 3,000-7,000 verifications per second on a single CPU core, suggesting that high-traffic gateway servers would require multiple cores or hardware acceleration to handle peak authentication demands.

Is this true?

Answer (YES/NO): NO